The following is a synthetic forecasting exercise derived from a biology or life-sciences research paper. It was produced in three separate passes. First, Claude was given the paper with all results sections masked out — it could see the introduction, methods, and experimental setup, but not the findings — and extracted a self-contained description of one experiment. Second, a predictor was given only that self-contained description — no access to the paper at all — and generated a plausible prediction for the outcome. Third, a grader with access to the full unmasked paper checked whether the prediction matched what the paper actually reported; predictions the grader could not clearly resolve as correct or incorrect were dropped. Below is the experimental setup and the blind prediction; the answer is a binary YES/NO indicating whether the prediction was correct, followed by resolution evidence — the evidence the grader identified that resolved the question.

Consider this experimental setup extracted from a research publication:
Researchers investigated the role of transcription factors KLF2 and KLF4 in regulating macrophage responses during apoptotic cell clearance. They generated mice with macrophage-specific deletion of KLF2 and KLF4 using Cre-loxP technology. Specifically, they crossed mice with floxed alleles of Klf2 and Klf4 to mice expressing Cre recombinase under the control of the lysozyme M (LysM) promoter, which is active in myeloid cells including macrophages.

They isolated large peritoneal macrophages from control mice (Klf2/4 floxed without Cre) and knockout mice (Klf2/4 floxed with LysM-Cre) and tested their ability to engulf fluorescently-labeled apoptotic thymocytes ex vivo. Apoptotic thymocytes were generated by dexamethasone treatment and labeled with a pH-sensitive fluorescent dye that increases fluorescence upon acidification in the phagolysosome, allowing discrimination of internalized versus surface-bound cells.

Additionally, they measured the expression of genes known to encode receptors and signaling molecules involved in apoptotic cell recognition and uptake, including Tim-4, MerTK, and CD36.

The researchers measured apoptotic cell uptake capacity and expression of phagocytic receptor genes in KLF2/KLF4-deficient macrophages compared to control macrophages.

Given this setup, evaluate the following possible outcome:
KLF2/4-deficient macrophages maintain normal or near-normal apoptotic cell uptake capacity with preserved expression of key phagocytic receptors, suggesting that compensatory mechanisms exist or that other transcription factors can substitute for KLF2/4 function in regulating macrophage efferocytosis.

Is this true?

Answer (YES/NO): NO